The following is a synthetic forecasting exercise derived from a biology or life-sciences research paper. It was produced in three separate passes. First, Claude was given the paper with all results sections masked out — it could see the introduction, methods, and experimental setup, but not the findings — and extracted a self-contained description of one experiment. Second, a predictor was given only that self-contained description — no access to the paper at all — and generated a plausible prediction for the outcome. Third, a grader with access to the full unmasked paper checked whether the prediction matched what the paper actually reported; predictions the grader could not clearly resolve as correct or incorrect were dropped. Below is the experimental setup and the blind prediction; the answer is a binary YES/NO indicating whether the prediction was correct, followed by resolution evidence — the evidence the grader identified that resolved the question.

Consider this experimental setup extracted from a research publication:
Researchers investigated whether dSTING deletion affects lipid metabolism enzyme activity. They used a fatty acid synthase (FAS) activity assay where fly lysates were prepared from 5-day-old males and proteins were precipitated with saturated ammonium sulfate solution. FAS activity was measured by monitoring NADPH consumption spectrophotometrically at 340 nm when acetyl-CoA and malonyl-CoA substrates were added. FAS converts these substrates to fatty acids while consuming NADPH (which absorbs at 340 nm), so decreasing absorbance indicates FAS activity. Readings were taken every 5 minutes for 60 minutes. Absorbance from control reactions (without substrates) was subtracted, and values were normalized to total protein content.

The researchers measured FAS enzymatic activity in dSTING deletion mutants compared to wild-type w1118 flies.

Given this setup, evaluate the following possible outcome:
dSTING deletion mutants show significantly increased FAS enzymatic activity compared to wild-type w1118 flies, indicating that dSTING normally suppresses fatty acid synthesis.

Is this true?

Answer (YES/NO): NO